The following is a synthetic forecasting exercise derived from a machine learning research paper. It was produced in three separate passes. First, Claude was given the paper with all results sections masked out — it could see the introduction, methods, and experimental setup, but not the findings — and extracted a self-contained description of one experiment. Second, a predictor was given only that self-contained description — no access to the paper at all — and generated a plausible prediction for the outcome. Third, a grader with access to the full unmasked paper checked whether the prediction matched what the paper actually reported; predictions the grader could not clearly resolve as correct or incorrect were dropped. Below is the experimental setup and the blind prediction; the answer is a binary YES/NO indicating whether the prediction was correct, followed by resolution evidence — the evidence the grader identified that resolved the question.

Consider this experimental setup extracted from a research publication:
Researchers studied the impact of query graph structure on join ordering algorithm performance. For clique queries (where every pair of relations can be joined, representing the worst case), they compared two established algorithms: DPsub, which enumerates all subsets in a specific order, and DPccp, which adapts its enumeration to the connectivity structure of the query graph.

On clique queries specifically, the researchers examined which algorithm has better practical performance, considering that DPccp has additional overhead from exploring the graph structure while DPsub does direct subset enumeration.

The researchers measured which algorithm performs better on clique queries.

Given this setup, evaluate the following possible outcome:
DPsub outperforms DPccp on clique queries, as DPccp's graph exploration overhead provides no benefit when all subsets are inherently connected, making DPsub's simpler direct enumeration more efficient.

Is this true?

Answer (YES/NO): YES